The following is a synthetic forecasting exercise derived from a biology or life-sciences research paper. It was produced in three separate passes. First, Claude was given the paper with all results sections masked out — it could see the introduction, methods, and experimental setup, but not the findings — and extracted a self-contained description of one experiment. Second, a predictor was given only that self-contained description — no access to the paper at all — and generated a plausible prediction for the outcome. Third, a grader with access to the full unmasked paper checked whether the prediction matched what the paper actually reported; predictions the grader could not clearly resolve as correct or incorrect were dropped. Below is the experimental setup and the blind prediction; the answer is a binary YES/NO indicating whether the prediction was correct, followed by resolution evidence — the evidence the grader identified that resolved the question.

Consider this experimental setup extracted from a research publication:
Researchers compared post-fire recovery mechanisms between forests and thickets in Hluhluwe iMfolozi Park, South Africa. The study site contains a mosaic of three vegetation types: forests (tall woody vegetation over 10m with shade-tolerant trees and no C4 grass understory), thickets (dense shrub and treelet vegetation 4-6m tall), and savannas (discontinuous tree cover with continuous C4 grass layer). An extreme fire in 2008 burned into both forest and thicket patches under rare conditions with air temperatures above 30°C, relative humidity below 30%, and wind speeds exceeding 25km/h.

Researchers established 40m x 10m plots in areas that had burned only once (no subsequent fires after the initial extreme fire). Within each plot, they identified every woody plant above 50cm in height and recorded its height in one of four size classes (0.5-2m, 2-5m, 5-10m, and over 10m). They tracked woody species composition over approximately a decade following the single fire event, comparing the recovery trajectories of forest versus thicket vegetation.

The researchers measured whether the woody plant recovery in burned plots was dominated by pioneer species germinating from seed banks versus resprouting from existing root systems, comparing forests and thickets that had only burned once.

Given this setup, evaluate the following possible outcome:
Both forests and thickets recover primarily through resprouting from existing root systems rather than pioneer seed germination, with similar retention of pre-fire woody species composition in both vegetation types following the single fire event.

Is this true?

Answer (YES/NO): NO